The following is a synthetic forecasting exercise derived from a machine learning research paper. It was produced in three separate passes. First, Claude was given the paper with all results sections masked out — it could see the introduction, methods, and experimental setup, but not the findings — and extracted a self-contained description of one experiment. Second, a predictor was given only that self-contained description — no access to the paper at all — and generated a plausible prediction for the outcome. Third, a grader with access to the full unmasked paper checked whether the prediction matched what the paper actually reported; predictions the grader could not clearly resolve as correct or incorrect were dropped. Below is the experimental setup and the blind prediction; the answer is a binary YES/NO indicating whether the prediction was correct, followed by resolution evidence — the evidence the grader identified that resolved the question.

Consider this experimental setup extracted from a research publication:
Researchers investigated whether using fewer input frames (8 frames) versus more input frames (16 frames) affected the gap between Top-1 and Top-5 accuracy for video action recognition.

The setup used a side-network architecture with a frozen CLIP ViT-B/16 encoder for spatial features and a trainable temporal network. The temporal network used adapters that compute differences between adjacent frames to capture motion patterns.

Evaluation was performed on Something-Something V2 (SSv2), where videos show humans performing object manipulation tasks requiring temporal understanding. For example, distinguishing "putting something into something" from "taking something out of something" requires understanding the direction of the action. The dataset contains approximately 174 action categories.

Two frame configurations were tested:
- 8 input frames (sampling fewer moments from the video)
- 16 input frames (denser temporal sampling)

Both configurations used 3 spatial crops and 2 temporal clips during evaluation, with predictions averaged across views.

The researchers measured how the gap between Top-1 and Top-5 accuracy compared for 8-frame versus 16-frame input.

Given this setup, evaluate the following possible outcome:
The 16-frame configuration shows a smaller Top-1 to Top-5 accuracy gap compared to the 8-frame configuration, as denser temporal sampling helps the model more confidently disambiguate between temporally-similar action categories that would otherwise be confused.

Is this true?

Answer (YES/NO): NO